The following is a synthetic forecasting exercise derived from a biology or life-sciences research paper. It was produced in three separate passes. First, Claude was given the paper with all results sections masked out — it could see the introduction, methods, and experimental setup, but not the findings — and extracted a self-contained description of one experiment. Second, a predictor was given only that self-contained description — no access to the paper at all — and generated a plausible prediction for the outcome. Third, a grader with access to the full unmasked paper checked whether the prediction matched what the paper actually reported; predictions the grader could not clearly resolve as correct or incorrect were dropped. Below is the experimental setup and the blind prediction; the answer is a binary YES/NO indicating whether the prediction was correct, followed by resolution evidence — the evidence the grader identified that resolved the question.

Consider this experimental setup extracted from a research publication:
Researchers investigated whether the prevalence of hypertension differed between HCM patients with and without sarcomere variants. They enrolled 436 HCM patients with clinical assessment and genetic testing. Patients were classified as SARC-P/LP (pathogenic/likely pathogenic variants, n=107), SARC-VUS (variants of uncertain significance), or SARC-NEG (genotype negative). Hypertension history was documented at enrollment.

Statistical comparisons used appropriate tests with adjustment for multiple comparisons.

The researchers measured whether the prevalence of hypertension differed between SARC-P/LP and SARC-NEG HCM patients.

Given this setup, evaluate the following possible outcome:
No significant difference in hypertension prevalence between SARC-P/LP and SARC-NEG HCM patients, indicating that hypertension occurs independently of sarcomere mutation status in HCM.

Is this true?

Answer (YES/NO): NO